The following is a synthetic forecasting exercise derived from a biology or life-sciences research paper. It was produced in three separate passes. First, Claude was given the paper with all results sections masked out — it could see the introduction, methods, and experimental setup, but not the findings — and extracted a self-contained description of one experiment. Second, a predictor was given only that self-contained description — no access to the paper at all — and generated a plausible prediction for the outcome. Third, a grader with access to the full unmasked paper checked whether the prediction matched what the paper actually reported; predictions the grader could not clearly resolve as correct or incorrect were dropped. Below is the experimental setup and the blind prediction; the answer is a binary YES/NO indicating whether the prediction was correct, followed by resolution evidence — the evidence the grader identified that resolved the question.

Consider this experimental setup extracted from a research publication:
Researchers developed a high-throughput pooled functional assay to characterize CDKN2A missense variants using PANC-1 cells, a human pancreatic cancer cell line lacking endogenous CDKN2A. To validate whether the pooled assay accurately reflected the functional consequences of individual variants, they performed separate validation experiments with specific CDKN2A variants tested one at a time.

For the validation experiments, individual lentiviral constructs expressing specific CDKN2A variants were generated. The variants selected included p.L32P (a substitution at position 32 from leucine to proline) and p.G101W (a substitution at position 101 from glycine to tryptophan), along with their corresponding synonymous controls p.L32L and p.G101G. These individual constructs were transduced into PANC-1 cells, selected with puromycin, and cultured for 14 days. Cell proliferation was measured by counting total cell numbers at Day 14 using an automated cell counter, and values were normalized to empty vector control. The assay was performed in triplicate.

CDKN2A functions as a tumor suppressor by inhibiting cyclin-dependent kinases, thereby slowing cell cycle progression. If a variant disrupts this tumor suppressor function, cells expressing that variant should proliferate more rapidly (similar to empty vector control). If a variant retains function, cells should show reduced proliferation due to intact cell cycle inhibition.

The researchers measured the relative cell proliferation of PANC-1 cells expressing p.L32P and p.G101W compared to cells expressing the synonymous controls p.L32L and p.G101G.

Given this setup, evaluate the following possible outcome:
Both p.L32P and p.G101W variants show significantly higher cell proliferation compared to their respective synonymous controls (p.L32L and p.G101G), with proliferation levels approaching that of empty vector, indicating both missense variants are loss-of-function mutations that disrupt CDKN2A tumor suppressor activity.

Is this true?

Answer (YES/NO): YES